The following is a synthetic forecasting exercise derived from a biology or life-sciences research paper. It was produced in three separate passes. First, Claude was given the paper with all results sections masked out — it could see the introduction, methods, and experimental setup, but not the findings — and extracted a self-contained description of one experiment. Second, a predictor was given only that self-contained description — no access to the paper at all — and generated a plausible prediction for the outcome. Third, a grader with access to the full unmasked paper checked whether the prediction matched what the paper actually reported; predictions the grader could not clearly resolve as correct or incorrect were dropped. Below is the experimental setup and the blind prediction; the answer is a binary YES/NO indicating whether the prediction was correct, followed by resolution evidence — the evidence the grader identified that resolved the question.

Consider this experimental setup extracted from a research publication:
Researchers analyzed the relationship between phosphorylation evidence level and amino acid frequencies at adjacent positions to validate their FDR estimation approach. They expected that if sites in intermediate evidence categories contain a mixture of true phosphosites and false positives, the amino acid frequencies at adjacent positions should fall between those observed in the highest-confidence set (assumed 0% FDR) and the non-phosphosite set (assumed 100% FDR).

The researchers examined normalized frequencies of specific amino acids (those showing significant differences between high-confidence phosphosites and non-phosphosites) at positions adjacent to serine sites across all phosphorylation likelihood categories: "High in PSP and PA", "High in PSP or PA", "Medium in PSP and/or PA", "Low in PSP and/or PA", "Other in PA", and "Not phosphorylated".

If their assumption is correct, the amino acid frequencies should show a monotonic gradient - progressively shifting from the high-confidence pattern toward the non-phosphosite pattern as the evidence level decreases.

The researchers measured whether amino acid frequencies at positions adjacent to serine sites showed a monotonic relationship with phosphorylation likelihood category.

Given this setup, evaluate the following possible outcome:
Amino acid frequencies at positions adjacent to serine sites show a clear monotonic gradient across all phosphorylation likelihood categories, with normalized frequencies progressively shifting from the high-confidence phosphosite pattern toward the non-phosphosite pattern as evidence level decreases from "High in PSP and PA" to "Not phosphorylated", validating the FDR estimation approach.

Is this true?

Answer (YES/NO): YES